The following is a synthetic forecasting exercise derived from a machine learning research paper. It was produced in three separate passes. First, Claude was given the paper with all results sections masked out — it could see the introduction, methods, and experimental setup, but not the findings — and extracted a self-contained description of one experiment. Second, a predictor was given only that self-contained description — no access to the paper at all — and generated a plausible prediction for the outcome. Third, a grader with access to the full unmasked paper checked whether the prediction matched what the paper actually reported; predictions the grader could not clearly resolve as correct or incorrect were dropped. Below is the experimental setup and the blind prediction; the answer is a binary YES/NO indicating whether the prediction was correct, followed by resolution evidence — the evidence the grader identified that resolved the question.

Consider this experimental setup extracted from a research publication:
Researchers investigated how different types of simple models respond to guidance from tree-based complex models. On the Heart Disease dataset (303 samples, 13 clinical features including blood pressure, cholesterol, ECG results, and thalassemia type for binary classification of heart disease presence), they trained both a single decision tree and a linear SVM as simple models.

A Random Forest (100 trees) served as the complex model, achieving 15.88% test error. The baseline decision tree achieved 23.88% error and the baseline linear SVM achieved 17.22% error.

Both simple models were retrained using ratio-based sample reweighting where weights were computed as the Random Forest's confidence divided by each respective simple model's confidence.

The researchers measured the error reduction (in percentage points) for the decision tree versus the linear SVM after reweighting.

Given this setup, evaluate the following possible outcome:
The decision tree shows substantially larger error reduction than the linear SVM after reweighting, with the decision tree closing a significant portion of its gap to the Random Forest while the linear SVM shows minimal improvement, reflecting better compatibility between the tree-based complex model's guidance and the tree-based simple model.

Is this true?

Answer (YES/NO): NO